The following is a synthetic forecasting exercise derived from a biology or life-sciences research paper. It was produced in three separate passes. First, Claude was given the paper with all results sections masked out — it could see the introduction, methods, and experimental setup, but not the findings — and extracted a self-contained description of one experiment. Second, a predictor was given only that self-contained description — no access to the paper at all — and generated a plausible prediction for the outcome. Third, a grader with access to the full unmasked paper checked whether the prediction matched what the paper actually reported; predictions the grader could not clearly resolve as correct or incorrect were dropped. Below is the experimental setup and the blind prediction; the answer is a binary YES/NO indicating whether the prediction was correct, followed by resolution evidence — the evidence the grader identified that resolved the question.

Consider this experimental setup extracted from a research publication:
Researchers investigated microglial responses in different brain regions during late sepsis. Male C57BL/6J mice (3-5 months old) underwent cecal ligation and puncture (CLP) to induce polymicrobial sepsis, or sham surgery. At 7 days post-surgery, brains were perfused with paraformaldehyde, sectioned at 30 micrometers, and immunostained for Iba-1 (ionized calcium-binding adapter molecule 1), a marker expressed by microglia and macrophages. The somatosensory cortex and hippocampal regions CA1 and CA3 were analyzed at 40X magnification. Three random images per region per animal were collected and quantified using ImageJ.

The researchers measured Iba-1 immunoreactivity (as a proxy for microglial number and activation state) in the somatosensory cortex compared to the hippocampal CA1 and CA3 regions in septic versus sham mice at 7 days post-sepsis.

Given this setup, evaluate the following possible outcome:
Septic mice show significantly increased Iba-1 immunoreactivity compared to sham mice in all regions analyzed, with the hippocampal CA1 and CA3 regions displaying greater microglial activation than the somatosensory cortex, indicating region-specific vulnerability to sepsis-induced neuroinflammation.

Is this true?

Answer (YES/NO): NO